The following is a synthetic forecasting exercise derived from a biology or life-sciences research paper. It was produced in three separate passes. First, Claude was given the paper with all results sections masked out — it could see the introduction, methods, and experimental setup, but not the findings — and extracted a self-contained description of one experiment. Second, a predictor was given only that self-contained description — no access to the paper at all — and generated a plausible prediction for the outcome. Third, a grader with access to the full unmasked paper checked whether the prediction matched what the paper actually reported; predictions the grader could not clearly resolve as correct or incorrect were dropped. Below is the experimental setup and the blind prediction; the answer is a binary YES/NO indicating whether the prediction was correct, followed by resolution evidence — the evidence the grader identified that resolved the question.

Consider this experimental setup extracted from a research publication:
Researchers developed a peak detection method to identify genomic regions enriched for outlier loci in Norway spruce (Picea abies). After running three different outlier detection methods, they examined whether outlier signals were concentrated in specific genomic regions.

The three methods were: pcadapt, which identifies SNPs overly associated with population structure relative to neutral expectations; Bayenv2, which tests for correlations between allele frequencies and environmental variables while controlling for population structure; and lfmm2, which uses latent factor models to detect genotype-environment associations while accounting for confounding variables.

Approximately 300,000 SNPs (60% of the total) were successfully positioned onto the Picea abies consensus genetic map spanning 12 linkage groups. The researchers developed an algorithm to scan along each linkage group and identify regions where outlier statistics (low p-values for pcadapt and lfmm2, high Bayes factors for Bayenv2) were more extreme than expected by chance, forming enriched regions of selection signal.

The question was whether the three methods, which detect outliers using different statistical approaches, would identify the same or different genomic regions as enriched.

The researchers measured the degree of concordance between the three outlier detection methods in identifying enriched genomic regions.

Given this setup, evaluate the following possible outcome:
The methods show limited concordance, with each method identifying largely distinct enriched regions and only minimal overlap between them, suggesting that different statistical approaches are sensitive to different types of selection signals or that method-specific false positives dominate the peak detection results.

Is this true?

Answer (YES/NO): NO